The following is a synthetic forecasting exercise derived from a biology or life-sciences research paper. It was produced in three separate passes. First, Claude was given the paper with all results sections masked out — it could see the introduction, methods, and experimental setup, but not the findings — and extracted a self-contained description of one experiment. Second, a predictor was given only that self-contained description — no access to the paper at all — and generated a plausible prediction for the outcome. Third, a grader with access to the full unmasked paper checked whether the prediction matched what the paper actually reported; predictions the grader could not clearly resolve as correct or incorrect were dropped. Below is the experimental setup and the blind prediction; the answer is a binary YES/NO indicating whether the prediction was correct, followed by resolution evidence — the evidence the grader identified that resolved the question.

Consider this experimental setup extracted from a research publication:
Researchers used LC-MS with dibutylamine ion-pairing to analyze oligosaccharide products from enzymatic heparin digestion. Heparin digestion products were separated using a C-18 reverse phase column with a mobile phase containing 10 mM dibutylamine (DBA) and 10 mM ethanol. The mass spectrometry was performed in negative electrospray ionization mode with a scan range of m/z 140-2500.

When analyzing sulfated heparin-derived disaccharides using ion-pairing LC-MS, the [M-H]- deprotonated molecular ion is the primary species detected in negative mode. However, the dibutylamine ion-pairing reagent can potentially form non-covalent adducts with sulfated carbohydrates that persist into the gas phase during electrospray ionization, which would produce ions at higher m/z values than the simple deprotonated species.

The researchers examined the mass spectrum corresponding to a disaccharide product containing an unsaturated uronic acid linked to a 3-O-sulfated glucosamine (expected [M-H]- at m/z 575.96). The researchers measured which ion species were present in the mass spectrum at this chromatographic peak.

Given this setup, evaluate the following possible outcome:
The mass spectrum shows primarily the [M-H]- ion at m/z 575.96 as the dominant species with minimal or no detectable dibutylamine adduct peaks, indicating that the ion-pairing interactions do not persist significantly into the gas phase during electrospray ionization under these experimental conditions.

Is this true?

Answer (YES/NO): NO